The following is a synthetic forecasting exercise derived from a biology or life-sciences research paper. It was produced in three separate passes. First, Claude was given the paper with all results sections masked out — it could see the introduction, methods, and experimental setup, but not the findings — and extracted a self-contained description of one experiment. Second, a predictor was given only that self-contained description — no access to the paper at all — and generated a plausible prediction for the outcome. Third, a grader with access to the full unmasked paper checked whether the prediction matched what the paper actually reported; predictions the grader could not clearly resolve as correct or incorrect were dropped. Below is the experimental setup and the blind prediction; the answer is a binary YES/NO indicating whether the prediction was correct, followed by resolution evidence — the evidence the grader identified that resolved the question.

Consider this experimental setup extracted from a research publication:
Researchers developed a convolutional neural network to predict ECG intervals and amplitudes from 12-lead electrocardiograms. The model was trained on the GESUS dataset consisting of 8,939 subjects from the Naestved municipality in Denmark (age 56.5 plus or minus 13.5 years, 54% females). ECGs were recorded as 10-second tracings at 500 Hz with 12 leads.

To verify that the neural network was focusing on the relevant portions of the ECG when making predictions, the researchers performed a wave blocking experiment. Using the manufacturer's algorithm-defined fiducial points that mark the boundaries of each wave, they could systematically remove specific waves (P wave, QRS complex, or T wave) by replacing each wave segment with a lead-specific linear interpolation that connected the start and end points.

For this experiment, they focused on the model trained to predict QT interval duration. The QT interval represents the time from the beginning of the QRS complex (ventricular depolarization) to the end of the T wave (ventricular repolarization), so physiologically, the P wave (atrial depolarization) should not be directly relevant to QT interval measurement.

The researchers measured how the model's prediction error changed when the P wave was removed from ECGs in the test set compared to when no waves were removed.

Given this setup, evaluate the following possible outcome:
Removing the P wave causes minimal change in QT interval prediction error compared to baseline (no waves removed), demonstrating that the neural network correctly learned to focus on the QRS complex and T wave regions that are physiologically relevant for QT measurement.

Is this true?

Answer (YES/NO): YES